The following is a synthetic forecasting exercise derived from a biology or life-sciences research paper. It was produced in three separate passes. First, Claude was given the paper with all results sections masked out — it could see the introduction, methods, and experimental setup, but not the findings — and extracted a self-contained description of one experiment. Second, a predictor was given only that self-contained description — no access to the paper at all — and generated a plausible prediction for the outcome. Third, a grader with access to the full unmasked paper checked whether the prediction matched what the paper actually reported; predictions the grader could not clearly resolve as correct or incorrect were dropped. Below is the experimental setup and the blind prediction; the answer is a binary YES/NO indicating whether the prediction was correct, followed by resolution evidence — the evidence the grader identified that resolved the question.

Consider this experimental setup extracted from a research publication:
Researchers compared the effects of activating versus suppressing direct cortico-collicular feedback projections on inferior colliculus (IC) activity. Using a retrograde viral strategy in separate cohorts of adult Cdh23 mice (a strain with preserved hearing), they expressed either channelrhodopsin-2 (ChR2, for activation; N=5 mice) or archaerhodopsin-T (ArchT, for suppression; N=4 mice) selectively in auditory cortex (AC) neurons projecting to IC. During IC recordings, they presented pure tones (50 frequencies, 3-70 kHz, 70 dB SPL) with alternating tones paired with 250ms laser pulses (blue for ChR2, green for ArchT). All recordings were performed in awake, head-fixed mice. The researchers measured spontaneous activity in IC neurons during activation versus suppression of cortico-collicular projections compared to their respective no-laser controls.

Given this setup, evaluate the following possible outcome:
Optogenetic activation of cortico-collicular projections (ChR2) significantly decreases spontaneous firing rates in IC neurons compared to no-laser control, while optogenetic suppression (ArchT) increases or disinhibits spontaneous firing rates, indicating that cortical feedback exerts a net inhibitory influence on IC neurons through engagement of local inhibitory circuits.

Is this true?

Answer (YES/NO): NO